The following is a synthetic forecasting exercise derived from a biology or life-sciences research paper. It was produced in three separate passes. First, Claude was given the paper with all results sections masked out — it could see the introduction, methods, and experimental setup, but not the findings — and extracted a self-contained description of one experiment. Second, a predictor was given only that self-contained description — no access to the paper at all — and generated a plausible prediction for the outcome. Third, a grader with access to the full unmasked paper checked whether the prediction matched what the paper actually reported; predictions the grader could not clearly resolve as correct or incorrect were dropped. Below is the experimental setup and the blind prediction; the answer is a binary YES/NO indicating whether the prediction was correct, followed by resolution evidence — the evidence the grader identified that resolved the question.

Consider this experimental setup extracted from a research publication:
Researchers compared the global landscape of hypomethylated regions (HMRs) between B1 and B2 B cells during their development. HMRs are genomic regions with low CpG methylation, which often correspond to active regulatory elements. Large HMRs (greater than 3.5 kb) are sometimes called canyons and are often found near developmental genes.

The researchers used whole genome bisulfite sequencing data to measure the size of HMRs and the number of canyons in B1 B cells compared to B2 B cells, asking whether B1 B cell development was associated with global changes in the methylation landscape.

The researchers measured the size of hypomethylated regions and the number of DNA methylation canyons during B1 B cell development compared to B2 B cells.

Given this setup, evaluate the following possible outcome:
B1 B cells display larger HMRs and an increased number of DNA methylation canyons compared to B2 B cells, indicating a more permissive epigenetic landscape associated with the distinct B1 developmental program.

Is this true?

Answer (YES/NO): YES